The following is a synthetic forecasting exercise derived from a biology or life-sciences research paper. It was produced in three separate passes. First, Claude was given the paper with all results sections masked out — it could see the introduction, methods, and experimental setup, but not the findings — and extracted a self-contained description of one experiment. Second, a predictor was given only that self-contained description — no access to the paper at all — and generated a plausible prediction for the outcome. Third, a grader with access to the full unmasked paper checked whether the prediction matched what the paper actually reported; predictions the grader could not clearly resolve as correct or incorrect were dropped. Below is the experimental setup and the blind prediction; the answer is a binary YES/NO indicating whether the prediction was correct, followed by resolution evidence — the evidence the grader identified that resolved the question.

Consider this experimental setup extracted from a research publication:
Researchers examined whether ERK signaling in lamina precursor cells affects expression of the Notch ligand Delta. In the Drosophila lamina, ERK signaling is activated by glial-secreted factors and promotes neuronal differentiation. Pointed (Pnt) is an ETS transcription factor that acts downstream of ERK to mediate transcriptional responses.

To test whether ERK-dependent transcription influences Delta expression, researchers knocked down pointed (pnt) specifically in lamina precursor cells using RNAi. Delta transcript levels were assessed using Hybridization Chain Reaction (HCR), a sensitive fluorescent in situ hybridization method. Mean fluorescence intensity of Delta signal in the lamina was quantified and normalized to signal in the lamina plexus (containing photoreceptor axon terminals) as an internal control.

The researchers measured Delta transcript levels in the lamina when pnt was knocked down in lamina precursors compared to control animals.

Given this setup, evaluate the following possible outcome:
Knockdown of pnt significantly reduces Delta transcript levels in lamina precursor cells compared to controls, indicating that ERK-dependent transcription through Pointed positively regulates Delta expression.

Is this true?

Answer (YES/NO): YES